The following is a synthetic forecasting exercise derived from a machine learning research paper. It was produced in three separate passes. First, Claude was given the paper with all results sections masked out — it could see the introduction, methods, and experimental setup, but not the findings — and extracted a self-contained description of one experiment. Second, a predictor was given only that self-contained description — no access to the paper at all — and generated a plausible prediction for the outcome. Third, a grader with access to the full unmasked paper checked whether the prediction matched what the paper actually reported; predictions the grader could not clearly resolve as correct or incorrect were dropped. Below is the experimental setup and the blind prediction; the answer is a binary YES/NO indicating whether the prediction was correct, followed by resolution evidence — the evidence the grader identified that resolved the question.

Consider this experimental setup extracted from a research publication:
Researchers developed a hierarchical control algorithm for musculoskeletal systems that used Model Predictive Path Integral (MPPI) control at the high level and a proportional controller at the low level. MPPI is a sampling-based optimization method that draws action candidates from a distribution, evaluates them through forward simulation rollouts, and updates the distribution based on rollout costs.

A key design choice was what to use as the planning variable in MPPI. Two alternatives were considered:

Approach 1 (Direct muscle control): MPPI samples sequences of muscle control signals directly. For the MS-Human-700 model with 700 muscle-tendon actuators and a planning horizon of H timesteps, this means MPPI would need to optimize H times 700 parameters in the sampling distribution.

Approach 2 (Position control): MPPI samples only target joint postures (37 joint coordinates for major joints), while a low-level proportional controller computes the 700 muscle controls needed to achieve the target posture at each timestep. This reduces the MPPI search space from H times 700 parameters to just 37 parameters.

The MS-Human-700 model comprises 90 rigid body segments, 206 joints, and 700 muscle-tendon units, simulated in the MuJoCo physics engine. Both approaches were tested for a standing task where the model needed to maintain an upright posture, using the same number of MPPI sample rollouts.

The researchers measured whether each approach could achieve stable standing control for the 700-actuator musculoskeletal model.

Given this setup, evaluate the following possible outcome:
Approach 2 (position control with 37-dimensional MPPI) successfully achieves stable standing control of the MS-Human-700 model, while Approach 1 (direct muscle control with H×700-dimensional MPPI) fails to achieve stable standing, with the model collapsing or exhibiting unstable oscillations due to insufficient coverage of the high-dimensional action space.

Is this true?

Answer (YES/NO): NO